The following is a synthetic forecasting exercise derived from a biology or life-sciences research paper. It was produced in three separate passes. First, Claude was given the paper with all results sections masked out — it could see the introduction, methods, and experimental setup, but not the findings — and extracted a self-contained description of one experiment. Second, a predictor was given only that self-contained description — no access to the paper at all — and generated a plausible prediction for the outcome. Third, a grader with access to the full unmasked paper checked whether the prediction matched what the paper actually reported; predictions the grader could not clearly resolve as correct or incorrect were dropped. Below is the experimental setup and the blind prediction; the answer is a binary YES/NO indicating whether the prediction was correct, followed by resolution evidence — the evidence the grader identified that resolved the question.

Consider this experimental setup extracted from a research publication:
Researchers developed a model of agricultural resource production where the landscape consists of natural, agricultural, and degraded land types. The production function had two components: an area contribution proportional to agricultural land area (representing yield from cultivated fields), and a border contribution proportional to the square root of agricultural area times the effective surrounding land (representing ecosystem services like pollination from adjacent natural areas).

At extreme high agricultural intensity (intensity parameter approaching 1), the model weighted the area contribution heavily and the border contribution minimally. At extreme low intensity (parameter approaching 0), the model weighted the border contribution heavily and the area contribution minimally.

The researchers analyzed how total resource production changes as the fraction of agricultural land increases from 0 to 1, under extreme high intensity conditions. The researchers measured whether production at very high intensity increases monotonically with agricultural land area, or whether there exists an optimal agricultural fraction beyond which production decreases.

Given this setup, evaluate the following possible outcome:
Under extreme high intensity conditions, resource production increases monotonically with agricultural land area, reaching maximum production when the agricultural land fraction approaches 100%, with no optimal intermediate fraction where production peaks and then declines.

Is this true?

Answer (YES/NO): YES